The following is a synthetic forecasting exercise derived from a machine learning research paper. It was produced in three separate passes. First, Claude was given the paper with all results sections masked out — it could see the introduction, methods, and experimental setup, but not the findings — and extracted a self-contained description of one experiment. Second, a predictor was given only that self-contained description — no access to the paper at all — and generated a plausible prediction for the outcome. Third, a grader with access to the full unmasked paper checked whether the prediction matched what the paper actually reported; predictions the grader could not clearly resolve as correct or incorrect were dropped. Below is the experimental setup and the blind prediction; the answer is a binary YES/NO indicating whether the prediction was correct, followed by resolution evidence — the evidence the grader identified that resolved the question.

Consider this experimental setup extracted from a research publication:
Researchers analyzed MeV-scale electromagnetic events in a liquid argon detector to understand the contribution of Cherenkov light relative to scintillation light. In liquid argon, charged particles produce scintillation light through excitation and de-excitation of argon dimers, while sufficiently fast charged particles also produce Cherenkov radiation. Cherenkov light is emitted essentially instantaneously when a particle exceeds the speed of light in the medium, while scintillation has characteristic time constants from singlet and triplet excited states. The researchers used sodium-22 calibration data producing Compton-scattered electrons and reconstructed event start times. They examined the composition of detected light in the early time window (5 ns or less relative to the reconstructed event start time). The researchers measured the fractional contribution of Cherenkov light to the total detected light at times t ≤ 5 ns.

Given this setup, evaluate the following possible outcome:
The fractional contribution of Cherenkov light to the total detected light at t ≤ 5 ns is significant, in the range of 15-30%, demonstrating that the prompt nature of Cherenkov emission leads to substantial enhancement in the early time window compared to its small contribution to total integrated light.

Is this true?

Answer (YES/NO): NO